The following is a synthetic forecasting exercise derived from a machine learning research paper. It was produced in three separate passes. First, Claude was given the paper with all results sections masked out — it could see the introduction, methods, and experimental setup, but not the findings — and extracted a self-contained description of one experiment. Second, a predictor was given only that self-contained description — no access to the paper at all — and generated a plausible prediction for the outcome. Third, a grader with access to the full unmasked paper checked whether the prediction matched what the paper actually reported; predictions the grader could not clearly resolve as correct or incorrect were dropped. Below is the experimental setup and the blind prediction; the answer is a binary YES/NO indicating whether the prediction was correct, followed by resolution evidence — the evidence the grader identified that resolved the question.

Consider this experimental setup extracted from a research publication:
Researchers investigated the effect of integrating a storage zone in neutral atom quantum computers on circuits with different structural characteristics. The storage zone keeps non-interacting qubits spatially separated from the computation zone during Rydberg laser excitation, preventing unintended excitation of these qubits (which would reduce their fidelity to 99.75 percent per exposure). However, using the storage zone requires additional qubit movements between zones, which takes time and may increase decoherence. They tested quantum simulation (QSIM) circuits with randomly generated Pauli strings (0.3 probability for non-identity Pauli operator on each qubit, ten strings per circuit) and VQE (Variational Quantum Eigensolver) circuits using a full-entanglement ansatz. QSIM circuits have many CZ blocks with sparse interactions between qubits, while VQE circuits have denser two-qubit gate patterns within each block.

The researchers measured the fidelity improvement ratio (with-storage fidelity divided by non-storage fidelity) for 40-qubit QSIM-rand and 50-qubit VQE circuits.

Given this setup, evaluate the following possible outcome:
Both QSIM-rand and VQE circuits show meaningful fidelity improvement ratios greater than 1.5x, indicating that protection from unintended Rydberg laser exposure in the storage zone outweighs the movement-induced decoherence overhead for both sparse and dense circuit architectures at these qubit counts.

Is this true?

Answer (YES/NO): NO